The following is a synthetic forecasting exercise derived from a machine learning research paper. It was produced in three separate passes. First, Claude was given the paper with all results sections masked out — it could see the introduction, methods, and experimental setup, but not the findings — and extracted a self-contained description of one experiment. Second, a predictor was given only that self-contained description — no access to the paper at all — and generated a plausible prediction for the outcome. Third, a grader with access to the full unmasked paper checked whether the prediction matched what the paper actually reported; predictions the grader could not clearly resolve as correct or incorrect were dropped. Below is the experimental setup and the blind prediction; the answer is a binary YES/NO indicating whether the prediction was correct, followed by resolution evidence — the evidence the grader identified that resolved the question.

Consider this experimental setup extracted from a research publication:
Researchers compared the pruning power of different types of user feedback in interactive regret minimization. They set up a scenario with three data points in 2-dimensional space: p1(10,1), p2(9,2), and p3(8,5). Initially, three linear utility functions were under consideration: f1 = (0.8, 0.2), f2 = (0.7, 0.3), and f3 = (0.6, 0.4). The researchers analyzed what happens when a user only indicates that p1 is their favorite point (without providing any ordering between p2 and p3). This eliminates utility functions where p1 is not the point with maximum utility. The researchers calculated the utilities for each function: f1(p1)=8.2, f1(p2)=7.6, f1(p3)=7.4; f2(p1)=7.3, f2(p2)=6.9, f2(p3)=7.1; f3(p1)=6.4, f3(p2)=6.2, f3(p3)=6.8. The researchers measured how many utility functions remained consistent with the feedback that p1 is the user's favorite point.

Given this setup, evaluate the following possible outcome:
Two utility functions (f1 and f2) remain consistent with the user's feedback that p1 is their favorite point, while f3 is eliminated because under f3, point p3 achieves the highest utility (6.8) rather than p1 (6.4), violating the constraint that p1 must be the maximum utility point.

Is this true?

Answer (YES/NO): YES